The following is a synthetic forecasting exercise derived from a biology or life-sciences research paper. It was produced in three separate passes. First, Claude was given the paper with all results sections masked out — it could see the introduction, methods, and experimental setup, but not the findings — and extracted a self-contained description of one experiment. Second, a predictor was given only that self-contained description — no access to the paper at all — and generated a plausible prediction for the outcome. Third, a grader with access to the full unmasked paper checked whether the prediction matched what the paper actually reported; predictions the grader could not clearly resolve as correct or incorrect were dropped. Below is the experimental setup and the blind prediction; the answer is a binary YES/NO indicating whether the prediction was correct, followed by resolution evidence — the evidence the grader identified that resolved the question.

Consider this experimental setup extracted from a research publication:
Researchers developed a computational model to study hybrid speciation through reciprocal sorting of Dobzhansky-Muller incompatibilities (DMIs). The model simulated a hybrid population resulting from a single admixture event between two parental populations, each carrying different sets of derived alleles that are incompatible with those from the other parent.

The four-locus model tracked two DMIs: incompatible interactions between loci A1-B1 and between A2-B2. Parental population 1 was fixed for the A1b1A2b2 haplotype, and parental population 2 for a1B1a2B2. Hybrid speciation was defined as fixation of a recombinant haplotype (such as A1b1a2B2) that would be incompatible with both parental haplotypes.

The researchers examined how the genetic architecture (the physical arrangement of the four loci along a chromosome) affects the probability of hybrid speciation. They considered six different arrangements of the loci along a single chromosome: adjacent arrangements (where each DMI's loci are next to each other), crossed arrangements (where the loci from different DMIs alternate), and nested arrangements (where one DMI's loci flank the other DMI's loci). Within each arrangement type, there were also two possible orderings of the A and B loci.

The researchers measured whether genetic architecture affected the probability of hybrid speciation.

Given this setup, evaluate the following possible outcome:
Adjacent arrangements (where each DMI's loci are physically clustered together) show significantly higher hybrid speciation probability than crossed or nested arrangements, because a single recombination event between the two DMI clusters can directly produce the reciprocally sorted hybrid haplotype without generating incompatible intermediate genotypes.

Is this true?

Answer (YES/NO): NO